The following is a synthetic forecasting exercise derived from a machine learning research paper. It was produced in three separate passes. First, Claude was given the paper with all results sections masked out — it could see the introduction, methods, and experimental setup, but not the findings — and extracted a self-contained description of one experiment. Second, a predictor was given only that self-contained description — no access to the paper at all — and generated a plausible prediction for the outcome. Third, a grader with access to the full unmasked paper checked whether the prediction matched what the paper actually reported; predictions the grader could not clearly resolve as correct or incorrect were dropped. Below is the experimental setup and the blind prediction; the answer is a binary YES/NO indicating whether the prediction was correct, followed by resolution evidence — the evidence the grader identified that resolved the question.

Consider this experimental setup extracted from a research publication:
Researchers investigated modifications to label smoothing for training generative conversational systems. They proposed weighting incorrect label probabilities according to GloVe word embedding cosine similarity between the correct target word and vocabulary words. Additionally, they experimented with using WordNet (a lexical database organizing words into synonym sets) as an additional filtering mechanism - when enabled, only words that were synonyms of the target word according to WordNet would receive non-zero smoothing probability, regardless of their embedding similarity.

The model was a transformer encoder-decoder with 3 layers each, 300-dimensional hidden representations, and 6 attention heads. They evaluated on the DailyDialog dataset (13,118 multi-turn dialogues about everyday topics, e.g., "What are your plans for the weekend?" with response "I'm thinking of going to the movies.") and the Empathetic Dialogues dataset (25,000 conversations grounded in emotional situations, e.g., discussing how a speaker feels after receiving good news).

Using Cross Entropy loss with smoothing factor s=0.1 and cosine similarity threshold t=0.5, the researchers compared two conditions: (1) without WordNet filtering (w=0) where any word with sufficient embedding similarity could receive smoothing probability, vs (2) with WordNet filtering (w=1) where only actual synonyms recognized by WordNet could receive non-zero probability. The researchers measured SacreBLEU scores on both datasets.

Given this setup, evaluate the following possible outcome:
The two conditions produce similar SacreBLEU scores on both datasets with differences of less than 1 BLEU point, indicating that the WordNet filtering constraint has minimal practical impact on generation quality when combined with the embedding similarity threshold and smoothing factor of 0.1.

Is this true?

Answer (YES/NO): NO